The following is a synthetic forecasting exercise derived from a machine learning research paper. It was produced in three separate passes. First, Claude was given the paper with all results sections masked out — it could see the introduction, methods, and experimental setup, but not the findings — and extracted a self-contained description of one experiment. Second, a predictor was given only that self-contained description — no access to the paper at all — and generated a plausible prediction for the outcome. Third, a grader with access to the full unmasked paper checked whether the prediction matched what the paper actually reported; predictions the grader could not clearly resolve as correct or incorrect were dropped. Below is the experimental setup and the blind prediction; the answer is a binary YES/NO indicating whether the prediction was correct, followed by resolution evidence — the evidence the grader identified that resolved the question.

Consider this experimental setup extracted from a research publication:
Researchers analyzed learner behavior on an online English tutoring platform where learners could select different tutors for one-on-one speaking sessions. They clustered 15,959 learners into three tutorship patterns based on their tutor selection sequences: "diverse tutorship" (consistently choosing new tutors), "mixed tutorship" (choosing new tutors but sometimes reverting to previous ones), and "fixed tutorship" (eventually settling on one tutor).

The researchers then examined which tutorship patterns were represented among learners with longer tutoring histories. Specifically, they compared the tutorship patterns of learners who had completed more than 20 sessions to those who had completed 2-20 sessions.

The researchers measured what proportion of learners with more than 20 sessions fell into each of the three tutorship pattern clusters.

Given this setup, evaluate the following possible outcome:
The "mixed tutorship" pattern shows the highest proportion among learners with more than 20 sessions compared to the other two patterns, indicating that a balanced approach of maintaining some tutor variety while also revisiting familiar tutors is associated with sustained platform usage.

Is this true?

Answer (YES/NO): YES